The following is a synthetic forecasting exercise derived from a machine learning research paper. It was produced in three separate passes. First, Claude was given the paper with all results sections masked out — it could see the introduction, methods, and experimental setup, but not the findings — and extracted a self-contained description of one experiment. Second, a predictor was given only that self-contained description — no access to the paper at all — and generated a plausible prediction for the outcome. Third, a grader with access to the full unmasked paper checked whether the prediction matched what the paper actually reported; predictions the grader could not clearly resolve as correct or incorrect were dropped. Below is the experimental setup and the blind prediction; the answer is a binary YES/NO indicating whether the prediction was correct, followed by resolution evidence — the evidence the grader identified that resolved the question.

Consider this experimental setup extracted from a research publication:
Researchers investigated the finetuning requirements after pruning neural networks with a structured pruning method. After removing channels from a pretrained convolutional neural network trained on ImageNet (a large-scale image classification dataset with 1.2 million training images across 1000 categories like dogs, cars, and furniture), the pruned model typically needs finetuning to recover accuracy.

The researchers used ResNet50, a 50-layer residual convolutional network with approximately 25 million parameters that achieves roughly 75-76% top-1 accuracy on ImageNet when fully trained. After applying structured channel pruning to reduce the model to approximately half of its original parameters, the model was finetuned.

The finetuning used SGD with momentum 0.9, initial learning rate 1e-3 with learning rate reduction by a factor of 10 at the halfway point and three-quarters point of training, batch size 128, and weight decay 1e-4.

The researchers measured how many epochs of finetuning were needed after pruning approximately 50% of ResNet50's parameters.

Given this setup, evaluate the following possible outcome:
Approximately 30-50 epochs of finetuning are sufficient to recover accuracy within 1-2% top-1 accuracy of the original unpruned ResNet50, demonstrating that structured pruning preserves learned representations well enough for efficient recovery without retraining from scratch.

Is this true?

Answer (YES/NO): NO